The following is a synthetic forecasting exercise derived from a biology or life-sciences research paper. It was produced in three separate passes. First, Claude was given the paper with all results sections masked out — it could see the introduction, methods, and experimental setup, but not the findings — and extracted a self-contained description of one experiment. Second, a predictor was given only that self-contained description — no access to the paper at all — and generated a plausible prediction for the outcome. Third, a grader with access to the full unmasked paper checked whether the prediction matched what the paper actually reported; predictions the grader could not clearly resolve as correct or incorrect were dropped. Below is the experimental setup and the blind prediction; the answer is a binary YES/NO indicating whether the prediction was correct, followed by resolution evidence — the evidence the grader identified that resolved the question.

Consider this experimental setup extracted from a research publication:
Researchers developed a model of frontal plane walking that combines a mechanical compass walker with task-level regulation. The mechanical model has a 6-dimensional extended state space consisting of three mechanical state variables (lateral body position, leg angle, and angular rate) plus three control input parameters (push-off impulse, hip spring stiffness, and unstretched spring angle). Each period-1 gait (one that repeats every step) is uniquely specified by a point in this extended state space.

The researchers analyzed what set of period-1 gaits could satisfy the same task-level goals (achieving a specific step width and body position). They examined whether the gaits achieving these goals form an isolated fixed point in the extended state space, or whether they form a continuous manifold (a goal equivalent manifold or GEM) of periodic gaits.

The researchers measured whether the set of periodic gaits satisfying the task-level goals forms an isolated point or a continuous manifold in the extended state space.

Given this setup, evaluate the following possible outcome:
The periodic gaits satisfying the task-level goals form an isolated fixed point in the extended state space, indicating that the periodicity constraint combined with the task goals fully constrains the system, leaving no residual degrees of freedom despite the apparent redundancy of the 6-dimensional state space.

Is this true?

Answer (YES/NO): NO